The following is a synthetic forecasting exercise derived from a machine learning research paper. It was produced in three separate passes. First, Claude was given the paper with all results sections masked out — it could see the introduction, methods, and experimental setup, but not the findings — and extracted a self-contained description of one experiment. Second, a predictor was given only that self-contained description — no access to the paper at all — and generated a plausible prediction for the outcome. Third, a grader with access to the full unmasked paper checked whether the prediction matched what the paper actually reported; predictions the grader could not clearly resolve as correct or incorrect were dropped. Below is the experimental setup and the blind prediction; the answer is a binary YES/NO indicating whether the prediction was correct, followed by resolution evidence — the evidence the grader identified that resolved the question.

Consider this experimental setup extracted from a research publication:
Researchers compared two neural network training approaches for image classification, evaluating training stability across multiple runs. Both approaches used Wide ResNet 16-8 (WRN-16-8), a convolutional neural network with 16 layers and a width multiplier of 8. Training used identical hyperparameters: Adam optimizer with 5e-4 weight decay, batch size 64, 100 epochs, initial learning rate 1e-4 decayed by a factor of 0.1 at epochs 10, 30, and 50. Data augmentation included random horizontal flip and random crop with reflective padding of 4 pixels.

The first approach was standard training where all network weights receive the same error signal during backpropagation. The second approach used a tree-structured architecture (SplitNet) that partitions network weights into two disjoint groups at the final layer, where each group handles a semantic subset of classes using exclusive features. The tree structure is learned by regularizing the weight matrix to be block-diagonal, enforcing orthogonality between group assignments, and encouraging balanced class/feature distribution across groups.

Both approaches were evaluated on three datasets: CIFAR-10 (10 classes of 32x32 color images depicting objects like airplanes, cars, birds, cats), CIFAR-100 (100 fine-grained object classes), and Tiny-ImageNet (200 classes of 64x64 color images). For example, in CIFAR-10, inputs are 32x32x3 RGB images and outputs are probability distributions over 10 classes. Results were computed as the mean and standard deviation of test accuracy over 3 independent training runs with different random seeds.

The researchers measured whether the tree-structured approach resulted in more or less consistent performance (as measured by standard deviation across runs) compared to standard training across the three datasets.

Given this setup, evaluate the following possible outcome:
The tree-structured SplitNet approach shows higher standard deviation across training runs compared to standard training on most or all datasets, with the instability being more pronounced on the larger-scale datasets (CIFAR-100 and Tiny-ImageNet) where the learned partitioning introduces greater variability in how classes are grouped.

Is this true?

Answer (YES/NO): NO